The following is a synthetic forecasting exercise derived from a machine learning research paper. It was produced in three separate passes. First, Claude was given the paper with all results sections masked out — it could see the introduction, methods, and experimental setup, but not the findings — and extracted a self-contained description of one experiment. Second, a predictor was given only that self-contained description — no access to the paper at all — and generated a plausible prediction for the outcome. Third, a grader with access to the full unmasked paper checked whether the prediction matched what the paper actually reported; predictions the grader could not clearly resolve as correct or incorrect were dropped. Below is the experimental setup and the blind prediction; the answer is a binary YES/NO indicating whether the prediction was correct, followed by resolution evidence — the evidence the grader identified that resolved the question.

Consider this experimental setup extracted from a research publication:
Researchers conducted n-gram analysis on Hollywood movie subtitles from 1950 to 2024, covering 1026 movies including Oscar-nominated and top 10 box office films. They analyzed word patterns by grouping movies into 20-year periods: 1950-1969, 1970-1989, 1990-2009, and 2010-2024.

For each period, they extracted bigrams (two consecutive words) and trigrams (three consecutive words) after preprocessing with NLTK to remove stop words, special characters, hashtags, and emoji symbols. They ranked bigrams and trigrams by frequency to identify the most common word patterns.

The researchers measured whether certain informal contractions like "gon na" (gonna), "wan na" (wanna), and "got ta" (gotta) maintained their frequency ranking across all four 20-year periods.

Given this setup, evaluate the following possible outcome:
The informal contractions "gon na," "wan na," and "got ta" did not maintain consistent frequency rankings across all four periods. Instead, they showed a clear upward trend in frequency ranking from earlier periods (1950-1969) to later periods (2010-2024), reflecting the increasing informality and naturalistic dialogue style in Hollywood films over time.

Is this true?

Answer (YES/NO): NO